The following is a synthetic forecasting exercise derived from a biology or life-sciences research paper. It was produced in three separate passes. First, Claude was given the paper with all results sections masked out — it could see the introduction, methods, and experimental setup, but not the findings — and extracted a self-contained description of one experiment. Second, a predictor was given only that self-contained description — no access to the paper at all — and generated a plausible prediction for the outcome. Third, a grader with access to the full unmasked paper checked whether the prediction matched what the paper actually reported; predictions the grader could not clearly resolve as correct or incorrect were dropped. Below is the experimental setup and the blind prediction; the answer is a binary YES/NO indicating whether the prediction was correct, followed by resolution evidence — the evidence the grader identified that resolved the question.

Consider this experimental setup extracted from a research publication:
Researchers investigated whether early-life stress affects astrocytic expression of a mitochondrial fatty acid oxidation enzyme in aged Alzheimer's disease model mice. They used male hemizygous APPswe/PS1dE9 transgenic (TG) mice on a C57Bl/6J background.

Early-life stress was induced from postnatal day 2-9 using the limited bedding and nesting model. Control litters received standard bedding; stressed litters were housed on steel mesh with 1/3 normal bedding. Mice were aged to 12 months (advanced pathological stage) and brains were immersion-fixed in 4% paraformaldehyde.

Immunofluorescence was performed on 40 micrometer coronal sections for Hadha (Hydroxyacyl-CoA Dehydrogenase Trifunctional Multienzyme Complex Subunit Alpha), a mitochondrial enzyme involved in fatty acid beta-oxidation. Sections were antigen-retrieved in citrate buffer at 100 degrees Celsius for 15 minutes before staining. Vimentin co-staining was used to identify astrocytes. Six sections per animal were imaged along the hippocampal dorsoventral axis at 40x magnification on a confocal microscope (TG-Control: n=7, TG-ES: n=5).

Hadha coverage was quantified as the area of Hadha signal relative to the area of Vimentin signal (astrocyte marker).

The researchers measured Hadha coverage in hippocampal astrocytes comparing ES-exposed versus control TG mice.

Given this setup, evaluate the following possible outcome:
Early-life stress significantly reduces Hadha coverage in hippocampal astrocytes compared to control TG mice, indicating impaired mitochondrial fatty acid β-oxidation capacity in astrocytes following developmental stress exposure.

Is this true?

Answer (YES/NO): YES